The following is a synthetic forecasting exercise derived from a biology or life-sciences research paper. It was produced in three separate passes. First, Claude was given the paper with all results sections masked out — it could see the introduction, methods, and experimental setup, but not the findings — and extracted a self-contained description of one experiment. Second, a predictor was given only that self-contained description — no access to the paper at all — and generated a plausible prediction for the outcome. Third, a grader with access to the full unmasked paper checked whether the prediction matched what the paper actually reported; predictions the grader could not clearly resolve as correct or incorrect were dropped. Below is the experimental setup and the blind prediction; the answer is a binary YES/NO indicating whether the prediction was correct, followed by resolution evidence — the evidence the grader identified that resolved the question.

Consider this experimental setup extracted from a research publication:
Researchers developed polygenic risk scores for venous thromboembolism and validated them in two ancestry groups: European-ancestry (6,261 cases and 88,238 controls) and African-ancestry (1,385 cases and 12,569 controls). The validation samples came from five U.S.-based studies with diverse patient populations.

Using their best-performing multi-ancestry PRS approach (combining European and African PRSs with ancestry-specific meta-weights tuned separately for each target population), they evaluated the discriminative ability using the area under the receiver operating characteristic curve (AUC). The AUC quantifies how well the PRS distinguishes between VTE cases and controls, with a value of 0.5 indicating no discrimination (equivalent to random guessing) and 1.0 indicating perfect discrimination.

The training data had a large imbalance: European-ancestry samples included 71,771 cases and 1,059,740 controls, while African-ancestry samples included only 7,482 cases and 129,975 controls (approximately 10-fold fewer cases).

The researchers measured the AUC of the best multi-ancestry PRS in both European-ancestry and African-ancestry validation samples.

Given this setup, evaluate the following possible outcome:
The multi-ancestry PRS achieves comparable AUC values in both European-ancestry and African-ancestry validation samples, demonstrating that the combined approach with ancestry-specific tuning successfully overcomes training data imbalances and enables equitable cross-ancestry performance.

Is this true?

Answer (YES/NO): NO